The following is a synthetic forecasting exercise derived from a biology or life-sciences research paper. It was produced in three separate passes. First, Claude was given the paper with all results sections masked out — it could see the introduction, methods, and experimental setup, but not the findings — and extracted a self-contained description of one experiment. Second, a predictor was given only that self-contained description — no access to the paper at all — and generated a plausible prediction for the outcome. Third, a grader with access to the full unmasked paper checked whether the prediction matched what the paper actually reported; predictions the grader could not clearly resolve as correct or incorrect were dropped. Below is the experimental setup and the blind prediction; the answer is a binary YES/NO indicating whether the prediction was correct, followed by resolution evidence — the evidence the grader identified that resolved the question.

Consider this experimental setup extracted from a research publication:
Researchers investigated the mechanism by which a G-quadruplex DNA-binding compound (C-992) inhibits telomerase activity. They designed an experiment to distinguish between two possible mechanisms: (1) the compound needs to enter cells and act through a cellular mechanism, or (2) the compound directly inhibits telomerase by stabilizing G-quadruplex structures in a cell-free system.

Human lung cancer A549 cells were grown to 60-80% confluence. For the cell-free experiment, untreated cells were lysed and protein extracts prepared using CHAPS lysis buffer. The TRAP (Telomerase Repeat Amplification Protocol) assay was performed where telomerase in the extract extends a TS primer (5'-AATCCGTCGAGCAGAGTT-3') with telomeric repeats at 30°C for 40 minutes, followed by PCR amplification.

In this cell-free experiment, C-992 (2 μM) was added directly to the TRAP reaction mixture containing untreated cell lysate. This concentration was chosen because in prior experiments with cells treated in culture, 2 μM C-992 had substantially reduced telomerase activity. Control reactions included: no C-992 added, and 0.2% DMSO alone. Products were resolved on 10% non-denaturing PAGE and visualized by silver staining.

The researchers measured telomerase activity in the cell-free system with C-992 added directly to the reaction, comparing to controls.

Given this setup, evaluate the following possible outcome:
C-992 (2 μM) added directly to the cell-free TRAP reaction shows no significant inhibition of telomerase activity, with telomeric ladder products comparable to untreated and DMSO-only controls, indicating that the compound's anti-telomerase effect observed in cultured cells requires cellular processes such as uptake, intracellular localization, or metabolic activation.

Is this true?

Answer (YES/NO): YES